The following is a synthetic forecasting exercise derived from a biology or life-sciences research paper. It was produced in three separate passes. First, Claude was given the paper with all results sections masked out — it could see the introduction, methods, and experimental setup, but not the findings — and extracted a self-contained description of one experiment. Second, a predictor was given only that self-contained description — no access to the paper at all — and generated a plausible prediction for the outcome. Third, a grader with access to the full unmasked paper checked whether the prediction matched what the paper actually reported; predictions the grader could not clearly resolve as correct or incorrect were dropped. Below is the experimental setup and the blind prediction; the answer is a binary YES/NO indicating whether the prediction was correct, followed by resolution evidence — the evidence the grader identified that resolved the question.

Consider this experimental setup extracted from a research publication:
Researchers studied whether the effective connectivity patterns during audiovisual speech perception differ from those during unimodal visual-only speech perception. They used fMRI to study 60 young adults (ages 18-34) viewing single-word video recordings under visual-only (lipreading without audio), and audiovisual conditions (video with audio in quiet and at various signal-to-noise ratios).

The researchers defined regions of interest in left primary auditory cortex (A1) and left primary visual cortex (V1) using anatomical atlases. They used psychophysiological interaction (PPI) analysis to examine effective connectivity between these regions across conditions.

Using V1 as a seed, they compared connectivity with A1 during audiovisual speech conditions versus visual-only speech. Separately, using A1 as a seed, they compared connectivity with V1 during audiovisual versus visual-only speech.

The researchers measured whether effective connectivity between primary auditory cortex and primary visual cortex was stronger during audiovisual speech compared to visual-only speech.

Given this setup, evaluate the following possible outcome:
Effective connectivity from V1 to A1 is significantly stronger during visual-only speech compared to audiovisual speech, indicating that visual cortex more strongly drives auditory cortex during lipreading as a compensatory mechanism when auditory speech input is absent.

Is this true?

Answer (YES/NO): NO